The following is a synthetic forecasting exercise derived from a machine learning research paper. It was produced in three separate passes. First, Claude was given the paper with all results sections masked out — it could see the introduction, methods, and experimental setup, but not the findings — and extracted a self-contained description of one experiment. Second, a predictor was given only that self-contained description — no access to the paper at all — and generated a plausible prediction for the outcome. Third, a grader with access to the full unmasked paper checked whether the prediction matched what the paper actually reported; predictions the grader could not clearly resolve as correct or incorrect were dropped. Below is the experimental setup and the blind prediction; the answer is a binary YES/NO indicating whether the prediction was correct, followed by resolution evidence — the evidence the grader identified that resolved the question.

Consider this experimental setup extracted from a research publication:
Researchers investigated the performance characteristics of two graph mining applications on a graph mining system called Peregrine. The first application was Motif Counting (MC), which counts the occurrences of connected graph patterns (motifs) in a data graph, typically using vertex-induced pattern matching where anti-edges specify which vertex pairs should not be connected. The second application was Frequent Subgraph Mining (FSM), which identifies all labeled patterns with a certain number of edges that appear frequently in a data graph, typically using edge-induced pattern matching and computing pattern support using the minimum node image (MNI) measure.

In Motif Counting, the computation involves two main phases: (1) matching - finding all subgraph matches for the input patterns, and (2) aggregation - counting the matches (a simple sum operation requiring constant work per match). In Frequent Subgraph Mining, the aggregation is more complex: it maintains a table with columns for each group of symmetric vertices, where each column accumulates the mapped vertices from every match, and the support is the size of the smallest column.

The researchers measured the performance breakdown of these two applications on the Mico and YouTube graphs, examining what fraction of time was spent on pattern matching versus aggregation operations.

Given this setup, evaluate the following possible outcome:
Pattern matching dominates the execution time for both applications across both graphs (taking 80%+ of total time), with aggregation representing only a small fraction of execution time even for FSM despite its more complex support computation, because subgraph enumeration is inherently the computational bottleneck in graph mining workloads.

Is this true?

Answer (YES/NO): NO